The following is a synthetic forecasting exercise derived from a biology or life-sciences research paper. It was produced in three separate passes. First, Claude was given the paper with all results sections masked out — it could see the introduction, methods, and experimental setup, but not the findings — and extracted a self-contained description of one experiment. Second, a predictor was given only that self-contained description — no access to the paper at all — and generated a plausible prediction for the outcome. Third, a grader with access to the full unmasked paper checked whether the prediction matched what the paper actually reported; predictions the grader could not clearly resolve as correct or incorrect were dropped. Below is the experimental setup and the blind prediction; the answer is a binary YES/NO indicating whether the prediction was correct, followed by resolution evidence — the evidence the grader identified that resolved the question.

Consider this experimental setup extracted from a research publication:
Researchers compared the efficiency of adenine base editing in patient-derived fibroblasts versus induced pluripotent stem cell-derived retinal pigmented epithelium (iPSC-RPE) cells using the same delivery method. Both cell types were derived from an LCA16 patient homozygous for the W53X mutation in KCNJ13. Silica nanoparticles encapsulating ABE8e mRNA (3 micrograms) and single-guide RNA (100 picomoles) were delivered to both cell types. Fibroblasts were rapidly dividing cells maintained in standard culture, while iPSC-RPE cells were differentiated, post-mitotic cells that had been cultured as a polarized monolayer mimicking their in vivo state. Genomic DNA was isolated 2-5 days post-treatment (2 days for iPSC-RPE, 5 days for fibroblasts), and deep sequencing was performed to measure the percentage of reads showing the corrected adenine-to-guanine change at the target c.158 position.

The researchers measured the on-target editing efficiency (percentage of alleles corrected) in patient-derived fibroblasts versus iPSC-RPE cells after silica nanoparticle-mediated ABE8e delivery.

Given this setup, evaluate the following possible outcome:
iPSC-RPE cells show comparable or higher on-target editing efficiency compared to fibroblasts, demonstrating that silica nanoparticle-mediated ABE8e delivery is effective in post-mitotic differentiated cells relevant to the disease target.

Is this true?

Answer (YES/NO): NO